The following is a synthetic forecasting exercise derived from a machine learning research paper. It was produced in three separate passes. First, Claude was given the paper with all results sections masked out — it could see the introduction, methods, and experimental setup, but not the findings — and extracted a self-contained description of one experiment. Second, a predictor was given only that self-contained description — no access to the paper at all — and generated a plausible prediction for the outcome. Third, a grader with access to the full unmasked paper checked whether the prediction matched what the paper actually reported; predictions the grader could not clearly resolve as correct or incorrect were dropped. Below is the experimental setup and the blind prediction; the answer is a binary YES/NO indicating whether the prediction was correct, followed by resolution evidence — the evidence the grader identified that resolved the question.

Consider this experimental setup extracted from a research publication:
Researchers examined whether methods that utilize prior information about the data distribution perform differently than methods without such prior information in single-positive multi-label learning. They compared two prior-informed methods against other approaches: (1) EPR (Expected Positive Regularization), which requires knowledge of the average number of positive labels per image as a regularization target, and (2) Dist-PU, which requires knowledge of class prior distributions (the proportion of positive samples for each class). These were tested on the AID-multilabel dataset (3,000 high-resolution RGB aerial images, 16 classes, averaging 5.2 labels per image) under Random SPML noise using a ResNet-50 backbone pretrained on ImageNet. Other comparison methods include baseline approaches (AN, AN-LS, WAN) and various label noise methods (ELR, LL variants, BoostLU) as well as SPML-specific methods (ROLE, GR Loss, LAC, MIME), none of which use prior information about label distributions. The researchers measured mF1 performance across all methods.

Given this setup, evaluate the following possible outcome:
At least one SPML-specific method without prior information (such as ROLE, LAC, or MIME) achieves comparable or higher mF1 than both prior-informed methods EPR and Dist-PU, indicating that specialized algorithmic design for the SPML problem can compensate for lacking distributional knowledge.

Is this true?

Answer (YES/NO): NO